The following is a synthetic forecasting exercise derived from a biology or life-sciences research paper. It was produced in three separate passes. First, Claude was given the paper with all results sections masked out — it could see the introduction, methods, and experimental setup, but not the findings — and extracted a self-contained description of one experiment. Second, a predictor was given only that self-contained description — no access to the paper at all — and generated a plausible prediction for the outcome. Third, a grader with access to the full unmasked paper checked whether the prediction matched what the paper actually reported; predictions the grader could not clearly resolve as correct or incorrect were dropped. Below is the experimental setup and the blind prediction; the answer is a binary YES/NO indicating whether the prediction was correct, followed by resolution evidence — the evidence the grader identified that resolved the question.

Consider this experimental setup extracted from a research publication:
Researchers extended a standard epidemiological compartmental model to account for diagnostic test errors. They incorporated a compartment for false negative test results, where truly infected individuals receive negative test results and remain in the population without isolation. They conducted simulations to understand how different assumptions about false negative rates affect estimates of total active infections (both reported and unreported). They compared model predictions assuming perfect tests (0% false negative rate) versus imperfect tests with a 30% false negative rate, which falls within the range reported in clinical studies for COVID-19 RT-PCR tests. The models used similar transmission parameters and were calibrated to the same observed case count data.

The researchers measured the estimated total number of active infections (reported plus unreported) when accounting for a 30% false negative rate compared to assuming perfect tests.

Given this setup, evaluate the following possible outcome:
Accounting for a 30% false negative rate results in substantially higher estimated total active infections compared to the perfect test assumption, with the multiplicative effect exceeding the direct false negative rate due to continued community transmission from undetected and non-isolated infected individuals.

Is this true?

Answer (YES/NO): YES